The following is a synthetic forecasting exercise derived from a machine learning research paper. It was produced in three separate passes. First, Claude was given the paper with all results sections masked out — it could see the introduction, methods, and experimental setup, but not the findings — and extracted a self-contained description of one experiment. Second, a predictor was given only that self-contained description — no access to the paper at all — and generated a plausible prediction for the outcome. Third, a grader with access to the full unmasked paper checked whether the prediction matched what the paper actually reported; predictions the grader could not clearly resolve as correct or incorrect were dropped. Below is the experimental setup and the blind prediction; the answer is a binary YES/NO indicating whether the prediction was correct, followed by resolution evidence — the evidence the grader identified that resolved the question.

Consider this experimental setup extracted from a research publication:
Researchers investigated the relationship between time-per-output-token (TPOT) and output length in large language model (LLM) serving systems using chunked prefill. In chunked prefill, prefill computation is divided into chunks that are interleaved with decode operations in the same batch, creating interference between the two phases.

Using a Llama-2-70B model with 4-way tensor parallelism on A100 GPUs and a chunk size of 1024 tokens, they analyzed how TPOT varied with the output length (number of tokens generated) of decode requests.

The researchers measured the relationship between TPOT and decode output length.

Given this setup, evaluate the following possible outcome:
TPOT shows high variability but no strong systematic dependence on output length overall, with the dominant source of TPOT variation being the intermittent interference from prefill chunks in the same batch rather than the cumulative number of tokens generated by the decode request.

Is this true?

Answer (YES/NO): NO